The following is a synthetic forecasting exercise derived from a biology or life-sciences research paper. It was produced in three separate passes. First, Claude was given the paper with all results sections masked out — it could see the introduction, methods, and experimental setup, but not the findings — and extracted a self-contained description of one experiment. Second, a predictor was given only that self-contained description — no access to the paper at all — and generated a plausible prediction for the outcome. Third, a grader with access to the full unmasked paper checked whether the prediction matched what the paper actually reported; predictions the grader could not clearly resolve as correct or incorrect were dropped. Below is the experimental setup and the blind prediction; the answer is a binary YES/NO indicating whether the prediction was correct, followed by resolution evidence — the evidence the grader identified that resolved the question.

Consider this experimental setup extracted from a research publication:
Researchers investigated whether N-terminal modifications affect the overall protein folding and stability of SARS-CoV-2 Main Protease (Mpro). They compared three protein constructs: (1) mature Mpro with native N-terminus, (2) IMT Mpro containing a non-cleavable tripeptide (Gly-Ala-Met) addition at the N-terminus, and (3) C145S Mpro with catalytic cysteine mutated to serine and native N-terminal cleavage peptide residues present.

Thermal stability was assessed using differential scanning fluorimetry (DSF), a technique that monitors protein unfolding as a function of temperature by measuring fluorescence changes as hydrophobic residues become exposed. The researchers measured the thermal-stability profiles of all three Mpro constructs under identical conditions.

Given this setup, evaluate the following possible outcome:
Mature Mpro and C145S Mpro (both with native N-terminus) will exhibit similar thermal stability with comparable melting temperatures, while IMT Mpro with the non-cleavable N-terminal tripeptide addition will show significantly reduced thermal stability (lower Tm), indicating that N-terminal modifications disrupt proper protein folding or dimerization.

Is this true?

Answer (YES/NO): NO